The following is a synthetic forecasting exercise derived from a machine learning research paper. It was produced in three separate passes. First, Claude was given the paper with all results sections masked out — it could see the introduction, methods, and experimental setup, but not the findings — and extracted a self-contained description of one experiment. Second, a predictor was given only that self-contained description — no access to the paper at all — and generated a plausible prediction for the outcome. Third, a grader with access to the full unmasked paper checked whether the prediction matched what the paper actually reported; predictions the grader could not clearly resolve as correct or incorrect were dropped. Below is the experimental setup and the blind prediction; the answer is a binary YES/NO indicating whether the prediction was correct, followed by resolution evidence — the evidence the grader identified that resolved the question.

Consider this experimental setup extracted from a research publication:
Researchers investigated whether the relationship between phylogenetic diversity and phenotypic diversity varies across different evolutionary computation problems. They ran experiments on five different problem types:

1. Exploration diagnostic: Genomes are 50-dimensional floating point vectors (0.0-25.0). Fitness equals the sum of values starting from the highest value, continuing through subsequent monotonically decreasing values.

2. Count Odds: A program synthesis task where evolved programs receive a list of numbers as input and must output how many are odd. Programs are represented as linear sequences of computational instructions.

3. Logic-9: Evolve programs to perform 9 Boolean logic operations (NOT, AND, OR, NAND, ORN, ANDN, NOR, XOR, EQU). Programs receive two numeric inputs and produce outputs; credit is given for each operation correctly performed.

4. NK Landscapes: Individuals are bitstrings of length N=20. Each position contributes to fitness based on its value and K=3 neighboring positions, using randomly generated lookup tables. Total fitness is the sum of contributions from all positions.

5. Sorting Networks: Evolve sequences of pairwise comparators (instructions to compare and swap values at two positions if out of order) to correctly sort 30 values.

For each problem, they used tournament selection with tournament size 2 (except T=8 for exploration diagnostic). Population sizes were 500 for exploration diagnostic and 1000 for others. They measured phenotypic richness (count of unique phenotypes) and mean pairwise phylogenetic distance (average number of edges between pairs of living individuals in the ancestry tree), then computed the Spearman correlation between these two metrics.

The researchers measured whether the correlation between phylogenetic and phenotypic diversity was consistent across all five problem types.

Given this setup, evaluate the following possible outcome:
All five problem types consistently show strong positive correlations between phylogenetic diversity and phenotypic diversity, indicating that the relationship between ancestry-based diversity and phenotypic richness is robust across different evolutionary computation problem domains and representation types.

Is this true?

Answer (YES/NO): NO